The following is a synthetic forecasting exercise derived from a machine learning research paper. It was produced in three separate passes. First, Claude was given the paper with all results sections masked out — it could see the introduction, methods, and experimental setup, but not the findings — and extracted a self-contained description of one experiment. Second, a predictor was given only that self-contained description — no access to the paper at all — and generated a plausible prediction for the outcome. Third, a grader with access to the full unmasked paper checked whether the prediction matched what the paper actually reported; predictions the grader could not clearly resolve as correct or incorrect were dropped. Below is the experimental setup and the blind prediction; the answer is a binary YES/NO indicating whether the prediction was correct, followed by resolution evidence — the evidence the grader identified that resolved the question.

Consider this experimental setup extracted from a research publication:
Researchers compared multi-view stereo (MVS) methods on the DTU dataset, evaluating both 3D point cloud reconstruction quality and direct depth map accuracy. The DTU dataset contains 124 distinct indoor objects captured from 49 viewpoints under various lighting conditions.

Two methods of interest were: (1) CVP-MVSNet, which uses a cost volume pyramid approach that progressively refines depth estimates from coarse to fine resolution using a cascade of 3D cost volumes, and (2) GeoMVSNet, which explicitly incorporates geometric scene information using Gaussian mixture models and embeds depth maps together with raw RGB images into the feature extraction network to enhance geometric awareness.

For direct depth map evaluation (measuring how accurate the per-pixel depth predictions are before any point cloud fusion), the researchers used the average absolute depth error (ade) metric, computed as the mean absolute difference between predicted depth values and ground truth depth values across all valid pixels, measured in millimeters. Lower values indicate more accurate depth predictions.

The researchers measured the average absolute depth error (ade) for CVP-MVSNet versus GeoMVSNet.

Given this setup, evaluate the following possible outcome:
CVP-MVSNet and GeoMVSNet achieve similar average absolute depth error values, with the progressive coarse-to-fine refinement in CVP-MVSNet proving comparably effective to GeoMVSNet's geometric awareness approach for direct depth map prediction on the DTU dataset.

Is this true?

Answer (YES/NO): NO